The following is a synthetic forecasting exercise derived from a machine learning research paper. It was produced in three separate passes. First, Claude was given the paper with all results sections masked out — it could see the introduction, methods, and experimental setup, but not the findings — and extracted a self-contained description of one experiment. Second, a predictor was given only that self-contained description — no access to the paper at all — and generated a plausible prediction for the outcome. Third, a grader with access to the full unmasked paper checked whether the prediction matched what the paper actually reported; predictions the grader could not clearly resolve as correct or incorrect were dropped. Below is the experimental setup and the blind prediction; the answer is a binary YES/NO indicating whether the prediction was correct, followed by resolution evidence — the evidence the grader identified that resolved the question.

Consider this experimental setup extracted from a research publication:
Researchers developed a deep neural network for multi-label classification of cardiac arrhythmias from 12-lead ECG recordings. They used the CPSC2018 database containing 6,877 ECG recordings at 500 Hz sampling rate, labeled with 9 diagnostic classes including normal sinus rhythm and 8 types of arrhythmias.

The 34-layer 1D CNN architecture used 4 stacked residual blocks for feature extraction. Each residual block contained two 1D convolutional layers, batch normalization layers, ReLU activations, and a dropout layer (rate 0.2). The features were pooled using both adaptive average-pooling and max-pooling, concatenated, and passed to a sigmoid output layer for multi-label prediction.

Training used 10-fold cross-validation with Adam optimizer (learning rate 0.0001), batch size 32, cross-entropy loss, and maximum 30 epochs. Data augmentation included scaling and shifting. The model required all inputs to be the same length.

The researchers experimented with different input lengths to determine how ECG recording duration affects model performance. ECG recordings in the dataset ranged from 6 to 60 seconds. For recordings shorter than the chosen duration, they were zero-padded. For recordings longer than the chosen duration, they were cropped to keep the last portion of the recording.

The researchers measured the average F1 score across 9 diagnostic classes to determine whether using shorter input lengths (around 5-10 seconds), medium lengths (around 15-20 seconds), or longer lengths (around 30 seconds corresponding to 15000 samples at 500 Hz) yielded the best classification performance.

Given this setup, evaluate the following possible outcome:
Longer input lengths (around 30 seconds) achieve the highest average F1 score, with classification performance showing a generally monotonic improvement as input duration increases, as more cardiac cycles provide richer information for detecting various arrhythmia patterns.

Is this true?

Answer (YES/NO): NO